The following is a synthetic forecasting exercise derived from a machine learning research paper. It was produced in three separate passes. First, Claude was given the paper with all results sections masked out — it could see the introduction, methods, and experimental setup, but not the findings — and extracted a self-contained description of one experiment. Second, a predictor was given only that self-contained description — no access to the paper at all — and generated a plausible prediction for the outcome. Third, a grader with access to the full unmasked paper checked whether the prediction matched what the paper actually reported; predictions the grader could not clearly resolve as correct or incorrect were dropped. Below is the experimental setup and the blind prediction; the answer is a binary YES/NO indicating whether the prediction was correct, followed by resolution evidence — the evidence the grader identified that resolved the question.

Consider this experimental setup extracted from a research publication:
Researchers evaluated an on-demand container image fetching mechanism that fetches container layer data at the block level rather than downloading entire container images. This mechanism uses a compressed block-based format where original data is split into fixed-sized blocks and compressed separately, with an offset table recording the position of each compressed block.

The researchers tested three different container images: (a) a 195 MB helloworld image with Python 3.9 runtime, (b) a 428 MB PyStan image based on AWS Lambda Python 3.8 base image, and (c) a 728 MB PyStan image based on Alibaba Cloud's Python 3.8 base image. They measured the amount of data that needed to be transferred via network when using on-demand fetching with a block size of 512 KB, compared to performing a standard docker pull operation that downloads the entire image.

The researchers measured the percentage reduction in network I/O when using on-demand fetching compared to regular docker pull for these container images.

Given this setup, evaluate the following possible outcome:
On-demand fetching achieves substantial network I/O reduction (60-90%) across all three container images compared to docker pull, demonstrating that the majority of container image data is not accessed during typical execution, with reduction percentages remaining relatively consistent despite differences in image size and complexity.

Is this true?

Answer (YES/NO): NO